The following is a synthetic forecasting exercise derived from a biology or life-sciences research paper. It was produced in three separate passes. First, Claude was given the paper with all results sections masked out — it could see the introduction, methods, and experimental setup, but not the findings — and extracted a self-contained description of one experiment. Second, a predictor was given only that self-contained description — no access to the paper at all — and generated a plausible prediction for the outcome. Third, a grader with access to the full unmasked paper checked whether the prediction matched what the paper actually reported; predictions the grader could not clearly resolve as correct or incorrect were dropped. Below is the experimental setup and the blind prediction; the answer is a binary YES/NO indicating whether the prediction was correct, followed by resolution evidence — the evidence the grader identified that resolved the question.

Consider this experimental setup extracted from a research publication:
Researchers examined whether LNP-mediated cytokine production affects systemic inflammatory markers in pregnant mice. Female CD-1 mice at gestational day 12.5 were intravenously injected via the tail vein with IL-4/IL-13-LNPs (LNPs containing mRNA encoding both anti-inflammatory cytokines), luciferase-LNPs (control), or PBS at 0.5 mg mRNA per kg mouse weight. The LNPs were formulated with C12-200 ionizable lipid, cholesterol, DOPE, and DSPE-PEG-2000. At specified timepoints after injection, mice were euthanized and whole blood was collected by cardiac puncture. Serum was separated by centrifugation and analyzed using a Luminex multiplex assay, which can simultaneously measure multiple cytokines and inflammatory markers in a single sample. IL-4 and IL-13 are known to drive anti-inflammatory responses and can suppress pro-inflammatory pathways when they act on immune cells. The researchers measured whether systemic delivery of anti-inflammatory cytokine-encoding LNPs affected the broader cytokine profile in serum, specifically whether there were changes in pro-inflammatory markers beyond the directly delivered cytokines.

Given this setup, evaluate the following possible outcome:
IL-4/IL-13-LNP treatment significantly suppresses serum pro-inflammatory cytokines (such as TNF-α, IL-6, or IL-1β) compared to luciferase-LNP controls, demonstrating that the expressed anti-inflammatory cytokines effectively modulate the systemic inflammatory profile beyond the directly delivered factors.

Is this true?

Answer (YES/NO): NO